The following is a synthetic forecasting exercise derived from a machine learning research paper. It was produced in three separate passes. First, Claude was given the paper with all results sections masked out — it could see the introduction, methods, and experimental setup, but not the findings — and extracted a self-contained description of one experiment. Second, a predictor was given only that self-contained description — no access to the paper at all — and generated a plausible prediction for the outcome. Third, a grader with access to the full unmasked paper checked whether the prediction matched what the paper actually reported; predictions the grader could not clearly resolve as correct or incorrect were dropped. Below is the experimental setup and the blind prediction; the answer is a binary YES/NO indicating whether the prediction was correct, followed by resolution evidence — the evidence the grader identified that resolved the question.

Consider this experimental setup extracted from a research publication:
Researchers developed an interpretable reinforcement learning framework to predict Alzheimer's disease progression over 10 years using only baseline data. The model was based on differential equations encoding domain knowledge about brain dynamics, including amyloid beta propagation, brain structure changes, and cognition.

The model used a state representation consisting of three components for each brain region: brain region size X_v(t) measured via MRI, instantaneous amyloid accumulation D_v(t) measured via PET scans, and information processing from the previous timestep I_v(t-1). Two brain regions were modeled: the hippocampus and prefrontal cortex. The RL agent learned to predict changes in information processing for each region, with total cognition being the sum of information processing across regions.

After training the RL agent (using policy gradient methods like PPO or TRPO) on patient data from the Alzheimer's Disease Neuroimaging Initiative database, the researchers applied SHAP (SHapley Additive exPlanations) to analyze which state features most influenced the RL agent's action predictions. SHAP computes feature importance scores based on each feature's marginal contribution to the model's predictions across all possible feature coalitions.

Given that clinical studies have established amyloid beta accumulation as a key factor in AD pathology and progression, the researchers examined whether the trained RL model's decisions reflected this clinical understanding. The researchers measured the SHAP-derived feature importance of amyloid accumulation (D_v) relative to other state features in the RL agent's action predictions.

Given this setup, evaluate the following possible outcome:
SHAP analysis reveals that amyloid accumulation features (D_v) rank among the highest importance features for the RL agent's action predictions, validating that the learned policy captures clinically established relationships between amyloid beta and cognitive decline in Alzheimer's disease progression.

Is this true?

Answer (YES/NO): NO